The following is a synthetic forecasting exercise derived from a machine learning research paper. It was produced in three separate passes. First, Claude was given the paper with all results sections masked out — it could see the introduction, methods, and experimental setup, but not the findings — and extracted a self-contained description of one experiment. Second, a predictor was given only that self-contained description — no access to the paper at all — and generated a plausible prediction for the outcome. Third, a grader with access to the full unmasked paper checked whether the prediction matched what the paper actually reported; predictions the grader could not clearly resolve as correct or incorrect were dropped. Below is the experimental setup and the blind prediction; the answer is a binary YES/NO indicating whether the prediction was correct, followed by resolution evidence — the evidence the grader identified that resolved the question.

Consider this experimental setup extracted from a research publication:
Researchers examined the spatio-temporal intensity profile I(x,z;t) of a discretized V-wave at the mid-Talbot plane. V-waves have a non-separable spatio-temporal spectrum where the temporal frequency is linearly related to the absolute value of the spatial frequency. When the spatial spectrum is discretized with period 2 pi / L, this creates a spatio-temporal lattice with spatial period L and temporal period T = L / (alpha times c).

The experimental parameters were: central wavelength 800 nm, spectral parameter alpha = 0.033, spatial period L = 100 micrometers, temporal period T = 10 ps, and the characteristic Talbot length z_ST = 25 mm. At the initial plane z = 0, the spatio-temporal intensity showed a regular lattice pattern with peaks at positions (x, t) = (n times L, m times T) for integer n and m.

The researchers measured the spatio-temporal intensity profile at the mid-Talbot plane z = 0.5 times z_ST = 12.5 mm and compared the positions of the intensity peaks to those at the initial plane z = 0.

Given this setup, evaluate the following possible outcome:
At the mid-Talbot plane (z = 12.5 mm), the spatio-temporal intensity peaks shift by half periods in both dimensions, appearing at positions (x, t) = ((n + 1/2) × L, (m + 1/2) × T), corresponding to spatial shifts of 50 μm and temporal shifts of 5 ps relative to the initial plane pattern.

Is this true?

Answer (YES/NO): YES